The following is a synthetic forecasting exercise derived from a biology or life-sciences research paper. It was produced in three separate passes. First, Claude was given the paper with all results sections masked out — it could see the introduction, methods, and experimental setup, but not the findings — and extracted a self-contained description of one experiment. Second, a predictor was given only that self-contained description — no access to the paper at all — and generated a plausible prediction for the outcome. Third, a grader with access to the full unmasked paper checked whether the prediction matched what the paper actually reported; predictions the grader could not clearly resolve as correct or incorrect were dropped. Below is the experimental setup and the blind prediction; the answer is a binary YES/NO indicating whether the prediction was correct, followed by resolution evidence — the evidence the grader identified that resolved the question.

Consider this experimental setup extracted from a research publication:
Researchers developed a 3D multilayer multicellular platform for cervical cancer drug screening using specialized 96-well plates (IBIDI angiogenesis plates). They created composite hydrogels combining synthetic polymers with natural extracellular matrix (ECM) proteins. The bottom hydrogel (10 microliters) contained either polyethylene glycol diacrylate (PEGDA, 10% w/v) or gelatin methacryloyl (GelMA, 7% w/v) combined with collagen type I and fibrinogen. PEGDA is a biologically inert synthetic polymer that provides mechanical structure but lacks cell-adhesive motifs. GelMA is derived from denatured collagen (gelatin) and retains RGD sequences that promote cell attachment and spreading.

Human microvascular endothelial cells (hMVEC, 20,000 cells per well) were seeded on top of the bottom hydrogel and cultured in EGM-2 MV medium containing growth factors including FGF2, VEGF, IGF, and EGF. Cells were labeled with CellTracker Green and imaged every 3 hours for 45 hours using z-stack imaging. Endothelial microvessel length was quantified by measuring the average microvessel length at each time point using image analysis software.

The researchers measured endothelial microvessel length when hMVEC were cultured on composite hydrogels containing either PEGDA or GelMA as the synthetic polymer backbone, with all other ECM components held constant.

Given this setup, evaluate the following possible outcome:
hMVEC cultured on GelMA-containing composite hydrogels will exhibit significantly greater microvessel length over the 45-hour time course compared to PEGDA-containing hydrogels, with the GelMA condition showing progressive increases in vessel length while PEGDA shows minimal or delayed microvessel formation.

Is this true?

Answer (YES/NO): NO